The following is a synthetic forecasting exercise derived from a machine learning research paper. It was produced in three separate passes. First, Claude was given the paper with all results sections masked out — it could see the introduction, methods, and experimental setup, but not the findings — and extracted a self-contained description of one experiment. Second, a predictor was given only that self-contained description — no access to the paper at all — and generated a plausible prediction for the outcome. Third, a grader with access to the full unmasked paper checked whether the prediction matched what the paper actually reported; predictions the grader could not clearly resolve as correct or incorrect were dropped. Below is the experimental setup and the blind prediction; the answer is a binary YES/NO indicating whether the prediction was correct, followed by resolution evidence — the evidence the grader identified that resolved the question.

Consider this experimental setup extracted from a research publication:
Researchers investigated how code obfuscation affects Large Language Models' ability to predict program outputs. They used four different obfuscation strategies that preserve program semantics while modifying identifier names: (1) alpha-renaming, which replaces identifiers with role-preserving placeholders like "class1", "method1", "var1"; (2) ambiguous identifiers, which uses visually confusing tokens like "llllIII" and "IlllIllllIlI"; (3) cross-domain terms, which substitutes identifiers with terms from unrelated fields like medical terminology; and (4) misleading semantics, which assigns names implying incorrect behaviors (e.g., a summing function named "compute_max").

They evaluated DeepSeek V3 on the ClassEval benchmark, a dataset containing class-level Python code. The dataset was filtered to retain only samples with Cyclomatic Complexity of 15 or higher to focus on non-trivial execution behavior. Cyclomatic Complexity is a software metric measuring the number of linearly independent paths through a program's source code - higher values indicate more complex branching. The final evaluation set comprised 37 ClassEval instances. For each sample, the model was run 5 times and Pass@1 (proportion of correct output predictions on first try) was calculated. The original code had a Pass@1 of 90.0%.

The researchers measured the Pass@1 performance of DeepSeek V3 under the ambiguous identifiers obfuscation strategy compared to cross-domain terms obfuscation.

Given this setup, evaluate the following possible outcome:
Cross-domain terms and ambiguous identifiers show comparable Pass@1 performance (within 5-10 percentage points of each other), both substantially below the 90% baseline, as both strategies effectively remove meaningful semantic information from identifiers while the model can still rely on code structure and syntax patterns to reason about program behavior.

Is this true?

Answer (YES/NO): NO